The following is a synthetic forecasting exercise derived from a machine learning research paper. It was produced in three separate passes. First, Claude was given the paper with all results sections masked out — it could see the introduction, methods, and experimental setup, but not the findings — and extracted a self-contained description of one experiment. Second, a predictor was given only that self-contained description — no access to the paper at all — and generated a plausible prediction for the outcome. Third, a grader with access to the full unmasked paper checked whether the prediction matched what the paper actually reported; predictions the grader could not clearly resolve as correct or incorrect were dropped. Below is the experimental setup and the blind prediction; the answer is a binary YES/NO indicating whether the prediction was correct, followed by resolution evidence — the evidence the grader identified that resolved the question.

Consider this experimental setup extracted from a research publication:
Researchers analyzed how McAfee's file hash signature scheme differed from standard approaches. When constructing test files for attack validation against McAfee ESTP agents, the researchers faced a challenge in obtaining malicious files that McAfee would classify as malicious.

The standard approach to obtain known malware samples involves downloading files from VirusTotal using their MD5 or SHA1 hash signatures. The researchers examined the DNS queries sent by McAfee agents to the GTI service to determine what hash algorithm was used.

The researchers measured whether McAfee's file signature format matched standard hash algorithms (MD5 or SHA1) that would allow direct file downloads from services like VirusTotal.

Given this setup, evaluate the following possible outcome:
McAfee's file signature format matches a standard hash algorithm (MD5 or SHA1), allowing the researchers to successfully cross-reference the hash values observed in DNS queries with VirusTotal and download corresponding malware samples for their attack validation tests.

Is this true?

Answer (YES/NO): NO